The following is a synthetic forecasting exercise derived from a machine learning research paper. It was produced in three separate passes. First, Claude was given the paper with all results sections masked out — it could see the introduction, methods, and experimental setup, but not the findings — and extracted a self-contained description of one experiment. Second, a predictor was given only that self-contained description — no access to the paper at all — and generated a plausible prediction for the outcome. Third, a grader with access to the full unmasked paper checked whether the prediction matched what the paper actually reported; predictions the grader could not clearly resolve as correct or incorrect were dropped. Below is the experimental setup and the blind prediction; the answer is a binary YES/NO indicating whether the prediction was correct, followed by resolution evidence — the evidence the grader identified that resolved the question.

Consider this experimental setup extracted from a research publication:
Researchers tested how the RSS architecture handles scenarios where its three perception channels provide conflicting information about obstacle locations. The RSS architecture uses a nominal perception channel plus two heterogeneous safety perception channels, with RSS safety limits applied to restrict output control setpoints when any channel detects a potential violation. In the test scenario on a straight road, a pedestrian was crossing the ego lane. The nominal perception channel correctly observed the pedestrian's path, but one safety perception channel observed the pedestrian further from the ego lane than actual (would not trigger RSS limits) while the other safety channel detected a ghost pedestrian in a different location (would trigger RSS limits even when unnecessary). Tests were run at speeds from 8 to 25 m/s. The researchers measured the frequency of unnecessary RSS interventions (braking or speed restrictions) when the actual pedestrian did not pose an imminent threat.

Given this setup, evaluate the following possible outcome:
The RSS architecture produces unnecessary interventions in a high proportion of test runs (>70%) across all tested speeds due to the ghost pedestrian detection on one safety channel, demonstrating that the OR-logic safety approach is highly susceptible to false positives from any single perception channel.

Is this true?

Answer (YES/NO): NO